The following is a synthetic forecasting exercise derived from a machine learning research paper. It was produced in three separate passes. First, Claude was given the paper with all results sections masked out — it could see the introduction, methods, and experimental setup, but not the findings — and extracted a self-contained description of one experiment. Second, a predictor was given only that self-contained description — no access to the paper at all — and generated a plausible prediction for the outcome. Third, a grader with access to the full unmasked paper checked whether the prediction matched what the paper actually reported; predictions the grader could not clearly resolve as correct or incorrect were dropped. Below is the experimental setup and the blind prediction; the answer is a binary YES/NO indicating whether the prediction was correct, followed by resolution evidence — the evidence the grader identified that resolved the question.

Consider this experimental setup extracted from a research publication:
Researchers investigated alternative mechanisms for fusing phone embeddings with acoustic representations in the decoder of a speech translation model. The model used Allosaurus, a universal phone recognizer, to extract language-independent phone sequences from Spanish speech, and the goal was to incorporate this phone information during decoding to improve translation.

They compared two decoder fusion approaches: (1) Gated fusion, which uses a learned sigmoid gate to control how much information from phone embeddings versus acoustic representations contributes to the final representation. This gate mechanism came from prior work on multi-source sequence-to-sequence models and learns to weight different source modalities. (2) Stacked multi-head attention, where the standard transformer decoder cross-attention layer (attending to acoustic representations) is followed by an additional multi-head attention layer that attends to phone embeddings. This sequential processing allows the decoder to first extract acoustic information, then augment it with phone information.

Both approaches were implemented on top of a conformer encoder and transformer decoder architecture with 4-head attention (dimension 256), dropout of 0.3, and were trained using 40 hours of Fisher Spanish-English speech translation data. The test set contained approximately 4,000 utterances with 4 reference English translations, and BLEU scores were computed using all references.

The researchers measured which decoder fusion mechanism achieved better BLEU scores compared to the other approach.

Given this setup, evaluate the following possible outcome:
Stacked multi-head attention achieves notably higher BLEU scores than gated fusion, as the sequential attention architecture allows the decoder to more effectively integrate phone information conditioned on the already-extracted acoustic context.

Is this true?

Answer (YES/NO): YES